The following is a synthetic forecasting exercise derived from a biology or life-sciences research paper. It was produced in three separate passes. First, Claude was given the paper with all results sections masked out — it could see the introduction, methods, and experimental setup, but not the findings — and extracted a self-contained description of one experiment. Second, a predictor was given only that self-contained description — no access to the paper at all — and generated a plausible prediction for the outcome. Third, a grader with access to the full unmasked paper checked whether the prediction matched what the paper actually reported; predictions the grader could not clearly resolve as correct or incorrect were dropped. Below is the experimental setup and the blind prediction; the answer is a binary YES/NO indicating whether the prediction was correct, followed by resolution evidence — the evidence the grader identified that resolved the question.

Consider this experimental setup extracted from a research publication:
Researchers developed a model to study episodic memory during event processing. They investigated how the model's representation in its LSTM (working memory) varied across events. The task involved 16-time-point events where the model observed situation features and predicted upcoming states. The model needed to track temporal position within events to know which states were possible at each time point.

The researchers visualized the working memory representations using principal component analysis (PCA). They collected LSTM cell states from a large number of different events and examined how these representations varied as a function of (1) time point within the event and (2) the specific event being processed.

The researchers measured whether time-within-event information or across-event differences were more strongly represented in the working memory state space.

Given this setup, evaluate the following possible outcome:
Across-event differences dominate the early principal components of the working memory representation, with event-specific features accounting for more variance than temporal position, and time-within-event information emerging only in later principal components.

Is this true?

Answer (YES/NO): NO